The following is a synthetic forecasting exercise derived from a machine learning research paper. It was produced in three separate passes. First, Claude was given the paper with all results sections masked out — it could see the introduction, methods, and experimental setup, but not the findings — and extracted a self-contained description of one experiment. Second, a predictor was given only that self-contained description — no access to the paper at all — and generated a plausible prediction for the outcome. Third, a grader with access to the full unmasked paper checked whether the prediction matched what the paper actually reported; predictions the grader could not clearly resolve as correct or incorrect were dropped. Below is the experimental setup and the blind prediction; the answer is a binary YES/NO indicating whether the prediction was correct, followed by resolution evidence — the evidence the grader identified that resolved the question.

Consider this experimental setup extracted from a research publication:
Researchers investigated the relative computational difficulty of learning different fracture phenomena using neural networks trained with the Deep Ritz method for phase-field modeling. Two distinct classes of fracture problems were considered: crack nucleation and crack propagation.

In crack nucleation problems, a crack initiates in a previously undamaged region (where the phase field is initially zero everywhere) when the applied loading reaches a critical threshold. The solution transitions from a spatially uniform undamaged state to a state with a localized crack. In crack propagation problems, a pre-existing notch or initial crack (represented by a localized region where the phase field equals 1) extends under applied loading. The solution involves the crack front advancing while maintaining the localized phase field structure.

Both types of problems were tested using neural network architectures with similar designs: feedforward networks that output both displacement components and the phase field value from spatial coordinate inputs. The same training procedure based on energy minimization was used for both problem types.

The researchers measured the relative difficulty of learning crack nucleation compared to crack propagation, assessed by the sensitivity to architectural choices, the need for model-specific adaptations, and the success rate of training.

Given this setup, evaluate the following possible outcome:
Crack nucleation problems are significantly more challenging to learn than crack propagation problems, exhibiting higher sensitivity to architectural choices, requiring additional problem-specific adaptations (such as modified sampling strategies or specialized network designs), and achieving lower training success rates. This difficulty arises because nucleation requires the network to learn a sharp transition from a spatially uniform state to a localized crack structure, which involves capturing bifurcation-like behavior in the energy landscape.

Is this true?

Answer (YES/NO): YES